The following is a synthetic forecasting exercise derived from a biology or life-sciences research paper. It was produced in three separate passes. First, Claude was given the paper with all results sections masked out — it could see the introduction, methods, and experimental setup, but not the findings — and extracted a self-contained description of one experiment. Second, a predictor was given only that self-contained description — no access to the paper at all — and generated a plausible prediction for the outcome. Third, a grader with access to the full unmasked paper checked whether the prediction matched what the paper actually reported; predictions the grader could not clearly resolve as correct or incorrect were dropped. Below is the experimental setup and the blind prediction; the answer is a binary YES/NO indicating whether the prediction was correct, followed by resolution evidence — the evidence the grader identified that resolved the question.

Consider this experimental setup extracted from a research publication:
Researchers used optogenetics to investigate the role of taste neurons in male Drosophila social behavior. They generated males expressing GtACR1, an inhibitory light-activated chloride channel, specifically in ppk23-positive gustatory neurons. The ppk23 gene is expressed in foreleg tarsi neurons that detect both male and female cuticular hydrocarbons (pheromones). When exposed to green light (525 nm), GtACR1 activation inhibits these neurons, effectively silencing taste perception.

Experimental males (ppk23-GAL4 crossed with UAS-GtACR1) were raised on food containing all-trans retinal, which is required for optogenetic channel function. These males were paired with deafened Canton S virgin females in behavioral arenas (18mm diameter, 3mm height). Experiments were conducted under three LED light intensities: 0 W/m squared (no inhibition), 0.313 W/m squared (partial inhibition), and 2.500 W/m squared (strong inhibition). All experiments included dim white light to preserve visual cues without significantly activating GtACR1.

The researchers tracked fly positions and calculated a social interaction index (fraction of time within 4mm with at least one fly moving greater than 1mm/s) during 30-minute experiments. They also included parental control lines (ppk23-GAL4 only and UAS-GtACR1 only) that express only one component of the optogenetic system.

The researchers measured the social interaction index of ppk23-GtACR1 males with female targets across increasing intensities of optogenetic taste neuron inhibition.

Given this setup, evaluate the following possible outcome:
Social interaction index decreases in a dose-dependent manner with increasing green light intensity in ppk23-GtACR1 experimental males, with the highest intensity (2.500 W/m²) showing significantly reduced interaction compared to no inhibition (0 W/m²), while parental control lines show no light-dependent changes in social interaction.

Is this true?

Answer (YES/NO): YES